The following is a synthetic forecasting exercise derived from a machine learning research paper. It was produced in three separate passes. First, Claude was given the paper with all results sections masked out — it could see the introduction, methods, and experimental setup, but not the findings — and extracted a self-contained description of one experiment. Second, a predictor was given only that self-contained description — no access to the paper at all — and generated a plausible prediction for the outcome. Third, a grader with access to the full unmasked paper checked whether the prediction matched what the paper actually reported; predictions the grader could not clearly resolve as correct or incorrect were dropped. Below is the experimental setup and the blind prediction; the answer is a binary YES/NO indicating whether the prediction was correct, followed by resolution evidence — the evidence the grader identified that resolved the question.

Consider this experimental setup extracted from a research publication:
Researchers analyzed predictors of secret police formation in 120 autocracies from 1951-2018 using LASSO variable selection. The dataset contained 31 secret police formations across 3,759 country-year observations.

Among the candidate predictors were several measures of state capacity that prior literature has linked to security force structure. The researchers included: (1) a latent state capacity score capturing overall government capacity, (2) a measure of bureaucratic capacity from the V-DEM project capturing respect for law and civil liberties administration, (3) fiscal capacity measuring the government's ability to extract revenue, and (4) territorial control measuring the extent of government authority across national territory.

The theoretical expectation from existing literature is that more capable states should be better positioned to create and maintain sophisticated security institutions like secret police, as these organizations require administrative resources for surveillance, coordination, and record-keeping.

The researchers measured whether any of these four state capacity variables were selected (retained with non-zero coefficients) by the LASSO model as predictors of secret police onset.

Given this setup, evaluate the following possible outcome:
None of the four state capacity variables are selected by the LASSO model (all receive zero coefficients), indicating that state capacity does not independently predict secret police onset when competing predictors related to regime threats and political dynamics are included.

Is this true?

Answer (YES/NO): YES